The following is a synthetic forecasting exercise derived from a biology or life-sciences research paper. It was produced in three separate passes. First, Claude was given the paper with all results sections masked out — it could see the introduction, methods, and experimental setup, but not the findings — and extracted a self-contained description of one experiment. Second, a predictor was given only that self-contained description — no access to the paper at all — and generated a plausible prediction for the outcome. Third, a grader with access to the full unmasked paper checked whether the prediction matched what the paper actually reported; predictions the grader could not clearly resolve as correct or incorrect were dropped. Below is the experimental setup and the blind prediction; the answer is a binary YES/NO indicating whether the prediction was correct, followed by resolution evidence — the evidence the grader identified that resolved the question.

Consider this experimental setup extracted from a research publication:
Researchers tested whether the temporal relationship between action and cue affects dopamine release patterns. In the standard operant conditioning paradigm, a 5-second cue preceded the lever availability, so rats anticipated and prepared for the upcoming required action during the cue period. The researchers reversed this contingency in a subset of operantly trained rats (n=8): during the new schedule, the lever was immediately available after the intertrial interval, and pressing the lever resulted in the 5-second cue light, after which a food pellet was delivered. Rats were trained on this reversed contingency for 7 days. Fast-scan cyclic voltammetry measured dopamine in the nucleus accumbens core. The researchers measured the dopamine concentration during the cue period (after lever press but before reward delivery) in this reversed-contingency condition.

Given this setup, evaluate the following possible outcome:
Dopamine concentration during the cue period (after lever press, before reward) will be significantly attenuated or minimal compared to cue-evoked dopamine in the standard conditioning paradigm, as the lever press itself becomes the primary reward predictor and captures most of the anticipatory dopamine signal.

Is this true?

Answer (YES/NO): YES